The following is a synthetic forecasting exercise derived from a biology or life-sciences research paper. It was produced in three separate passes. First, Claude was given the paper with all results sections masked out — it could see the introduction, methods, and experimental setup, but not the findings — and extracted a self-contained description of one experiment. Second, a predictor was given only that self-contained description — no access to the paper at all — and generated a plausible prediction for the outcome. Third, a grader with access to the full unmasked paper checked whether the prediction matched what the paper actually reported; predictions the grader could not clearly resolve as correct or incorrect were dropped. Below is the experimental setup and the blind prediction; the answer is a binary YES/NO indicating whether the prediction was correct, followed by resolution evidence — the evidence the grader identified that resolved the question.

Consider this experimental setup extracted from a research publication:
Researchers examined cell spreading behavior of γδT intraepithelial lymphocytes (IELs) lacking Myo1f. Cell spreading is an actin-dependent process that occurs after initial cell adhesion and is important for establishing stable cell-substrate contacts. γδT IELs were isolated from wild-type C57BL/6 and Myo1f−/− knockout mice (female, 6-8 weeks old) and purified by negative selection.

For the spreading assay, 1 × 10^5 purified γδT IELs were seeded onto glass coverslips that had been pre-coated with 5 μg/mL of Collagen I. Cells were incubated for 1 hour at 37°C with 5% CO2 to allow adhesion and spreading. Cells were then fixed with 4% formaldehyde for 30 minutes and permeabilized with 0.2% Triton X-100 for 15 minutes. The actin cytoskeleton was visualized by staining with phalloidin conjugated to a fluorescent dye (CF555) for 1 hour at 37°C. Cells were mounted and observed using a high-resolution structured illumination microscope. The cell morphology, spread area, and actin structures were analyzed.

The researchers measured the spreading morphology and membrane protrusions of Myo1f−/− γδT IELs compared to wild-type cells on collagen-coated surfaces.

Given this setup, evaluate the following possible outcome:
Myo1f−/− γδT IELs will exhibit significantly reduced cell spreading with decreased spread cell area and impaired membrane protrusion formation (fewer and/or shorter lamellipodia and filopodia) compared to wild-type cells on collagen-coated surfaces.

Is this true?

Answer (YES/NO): NO